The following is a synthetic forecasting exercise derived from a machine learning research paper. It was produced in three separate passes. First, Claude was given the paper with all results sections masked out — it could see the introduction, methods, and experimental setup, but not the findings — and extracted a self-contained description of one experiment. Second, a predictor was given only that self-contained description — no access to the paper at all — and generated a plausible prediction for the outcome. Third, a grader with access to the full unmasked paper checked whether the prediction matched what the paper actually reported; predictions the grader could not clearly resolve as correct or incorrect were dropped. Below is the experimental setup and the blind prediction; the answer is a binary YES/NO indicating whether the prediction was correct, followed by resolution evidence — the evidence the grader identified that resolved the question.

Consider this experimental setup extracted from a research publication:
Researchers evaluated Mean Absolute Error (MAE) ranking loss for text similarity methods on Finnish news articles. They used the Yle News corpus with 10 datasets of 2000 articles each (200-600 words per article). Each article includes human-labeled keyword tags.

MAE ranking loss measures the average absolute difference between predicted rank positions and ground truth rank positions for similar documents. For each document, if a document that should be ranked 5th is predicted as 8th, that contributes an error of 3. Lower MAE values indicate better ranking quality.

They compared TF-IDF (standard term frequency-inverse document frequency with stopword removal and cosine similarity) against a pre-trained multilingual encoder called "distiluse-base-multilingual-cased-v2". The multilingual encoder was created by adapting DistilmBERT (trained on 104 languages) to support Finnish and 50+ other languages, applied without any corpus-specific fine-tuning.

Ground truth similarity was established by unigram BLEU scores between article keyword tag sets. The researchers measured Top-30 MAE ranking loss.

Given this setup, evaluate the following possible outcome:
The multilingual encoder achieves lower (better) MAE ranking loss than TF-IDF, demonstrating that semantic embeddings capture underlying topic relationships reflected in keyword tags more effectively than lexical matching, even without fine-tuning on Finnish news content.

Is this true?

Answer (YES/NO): NO